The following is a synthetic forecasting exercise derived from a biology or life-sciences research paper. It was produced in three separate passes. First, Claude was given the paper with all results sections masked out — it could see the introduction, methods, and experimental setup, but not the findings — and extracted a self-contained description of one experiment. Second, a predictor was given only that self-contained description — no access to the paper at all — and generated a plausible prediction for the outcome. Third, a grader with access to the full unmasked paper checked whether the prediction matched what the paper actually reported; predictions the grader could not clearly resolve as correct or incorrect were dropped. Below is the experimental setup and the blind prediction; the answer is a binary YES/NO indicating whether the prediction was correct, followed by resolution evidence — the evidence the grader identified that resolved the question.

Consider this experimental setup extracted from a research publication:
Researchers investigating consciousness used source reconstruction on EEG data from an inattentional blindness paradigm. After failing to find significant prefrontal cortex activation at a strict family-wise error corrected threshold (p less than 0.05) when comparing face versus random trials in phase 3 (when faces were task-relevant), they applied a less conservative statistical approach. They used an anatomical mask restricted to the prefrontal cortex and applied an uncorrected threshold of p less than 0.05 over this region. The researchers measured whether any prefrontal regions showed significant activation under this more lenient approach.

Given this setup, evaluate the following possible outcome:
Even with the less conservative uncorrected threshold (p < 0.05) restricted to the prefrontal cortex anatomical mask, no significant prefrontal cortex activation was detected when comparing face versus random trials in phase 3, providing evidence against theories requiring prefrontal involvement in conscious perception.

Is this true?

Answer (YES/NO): NO